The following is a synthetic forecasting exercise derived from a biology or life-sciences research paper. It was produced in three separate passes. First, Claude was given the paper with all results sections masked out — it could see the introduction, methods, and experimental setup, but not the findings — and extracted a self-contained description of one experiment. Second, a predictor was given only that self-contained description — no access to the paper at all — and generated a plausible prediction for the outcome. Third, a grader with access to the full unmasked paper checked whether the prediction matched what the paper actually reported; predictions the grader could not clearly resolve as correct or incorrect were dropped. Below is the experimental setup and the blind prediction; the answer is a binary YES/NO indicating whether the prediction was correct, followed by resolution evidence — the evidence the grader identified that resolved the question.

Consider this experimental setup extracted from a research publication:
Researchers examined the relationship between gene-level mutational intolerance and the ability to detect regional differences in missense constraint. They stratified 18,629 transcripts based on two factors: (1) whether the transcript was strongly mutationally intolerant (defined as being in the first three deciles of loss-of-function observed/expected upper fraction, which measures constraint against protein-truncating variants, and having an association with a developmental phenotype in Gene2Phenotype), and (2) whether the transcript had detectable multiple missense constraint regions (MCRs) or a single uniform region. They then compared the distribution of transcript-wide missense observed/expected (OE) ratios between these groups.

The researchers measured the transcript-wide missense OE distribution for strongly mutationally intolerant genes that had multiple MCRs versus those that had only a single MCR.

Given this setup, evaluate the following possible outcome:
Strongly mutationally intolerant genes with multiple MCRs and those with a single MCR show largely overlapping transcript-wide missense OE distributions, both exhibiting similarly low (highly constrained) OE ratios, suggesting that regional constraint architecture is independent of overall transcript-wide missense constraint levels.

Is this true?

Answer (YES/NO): NO